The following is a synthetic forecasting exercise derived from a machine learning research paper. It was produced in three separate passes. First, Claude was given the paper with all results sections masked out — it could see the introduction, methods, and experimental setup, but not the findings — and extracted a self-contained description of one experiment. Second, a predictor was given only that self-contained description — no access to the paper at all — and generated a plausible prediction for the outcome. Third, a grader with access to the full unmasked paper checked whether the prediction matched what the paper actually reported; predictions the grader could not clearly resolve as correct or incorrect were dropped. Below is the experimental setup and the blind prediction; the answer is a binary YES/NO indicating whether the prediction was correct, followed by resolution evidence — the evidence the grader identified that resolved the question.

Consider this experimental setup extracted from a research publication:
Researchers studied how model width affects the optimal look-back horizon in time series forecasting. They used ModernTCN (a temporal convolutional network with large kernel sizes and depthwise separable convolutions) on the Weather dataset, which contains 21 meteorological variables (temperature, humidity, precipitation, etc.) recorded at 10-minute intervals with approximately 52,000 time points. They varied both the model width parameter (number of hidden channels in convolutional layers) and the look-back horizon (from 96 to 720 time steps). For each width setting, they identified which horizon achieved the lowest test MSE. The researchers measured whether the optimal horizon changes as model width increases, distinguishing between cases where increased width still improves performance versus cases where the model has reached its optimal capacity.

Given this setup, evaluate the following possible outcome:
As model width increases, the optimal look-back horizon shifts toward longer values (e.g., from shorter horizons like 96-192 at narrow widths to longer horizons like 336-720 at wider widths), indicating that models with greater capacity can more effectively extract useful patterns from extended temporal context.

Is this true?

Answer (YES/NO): NO